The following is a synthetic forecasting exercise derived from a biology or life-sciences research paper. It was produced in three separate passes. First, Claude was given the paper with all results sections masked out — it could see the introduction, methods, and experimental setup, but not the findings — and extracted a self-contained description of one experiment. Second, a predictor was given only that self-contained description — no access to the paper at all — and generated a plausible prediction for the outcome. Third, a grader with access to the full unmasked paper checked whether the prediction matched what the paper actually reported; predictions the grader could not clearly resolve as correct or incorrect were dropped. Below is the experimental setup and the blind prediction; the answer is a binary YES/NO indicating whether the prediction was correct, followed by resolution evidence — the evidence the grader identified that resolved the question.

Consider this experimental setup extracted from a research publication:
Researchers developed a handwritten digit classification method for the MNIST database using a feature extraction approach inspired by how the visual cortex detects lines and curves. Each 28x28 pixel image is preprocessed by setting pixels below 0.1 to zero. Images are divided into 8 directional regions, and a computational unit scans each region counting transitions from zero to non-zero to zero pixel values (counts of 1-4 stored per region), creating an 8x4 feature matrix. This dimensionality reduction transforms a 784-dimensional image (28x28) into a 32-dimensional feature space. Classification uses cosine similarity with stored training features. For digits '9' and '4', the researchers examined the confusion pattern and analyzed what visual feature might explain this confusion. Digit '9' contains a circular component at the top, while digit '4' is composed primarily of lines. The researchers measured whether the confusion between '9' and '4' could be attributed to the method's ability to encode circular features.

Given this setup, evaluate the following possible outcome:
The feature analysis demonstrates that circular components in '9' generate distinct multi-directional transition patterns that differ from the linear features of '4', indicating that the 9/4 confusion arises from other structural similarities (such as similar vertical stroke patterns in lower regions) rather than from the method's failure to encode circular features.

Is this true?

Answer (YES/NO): NO